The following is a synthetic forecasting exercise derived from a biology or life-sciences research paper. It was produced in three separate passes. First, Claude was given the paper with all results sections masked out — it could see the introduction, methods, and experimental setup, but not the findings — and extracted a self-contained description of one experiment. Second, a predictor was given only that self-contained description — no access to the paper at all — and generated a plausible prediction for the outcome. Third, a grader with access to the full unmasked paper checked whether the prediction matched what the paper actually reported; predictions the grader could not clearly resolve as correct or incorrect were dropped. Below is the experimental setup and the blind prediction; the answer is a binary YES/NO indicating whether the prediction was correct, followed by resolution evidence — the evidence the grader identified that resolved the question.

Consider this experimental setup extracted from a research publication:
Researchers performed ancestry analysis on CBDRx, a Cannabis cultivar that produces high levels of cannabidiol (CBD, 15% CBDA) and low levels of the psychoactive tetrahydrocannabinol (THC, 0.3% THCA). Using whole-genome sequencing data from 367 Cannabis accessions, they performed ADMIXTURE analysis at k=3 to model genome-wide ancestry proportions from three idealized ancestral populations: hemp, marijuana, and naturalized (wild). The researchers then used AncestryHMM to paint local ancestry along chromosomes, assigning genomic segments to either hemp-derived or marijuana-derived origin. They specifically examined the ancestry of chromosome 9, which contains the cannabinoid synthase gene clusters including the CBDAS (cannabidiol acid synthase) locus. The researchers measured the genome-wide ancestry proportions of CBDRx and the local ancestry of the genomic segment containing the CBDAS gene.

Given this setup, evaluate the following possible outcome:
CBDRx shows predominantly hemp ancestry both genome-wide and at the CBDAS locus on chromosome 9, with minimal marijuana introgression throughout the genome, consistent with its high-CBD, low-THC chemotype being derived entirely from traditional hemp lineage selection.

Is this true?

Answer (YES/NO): NO